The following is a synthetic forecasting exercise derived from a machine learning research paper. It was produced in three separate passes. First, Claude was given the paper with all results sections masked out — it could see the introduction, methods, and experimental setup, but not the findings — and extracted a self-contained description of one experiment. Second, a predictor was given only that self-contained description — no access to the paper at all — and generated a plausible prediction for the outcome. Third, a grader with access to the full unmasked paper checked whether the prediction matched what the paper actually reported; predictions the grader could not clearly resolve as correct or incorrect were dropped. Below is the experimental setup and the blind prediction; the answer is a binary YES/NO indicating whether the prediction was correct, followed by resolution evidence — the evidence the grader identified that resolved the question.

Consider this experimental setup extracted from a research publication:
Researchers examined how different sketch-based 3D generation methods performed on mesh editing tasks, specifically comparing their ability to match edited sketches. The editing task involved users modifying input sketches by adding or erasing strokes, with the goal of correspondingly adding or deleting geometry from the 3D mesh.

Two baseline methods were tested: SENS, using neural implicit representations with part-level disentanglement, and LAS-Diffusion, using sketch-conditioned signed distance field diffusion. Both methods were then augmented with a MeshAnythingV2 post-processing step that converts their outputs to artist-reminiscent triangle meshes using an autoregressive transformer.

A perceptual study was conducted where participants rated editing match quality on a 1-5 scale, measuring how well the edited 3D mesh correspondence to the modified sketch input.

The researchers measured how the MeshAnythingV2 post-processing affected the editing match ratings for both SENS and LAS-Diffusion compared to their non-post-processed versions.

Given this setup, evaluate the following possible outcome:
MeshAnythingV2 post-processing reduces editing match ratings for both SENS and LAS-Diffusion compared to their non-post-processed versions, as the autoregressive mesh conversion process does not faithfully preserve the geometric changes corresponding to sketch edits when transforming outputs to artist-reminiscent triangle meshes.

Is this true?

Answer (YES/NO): YES